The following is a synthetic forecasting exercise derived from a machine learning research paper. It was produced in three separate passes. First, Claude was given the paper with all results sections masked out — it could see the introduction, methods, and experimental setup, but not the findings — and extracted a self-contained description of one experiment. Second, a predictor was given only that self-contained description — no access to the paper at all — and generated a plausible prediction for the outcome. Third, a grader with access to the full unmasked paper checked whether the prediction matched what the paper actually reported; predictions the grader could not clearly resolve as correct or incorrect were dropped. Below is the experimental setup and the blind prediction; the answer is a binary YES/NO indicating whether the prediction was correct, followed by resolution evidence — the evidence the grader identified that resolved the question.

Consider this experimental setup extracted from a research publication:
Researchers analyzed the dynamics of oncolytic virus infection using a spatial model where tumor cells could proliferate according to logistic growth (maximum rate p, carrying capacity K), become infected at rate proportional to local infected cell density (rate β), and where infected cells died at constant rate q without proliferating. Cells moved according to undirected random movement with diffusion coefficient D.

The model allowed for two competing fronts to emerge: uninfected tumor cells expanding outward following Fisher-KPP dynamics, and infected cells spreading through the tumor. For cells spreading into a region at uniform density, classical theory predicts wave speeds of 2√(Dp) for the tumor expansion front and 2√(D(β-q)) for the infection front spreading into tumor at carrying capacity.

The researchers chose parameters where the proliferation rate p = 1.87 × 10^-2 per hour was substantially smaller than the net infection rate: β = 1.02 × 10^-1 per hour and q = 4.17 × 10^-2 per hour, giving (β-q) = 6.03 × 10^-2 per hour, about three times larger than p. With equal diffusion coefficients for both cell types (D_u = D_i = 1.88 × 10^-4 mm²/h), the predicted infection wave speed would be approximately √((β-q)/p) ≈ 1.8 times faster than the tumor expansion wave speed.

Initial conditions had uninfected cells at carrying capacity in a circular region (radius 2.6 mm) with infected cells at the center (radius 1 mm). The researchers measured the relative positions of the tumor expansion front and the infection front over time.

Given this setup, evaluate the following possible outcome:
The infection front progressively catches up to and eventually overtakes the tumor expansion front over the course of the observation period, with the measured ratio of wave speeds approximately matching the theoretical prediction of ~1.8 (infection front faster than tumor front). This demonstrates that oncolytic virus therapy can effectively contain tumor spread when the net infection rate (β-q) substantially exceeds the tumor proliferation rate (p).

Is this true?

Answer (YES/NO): NO